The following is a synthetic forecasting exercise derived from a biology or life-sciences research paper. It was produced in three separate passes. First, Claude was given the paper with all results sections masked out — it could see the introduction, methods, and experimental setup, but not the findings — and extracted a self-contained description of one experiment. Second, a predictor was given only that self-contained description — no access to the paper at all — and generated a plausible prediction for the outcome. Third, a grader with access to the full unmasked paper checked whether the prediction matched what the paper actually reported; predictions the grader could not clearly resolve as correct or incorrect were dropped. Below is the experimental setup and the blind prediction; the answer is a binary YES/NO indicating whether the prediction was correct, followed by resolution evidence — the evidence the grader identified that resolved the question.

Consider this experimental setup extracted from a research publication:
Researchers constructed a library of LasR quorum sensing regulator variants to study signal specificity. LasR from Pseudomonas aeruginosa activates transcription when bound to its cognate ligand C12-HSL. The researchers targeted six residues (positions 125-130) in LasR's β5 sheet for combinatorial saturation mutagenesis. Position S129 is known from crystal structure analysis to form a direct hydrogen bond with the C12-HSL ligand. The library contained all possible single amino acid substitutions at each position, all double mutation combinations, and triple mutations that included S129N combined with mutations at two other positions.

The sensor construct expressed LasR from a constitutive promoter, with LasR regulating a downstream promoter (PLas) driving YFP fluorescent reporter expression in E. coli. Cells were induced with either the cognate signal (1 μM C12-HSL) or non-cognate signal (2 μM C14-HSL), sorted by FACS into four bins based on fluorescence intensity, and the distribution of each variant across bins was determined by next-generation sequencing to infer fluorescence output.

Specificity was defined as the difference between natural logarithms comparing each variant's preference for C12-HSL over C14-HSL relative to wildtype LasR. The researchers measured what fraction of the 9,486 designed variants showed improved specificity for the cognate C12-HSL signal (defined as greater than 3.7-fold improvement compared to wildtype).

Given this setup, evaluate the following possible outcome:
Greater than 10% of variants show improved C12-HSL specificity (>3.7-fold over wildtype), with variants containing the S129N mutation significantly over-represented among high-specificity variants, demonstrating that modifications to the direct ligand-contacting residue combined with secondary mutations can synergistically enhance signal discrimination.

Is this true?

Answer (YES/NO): NO